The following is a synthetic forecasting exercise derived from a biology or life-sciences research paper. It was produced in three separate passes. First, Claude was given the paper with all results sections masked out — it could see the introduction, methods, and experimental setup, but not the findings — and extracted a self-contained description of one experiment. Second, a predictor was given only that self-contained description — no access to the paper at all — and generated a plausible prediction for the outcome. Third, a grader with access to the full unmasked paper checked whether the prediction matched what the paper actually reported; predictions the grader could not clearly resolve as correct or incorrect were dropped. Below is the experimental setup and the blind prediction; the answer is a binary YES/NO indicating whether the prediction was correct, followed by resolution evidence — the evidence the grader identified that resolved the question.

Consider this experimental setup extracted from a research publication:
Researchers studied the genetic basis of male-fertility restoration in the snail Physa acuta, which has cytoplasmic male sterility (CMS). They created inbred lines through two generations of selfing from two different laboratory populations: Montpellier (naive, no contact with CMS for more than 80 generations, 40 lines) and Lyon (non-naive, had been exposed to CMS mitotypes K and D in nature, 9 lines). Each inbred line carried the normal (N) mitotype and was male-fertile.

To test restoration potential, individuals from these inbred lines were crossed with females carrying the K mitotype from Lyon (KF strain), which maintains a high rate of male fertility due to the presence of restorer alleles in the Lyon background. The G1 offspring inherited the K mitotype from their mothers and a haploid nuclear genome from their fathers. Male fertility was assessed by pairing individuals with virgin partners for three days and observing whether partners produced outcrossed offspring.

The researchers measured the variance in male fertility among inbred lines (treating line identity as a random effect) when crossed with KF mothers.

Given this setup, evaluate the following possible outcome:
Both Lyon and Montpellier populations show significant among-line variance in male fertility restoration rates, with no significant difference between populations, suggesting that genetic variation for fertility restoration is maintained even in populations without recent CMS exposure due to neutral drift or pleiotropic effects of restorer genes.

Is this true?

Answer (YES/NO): NO